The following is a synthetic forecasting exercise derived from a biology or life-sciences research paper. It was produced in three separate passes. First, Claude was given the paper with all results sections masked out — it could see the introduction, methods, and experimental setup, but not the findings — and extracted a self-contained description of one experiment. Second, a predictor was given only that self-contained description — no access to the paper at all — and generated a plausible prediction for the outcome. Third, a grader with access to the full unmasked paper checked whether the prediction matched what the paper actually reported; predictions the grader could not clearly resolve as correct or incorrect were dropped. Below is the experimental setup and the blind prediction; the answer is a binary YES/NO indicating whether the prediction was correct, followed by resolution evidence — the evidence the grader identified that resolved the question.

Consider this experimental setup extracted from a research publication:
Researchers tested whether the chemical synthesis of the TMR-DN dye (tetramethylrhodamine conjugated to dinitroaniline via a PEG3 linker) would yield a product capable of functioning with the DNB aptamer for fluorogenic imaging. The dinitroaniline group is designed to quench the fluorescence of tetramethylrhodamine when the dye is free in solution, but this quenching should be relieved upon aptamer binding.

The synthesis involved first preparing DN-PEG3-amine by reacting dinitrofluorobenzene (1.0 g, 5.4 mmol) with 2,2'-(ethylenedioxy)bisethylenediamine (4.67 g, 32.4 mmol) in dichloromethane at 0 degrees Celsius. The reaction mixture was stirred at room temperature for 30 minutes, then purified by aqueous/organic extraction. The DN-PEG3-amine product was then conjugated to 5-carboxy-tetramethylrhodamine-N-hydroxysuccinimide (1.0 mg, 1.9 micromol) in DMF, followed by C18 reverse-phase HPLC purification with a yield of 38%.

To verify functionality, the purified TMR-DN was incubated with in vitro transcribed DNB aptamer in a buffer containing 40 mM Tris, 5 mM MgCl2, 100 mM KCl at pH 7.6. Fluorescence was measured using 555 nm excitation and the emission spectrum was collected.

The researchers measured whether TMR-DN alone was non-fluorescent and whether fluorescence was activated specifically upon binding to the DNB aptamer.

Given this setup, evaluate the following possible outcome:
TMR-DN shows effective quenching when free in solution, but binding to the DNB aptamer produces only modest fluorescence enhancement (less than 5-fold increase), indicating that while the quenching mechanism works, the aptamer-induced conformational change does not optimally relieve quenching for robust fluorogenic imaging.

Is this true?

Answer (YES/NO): NO